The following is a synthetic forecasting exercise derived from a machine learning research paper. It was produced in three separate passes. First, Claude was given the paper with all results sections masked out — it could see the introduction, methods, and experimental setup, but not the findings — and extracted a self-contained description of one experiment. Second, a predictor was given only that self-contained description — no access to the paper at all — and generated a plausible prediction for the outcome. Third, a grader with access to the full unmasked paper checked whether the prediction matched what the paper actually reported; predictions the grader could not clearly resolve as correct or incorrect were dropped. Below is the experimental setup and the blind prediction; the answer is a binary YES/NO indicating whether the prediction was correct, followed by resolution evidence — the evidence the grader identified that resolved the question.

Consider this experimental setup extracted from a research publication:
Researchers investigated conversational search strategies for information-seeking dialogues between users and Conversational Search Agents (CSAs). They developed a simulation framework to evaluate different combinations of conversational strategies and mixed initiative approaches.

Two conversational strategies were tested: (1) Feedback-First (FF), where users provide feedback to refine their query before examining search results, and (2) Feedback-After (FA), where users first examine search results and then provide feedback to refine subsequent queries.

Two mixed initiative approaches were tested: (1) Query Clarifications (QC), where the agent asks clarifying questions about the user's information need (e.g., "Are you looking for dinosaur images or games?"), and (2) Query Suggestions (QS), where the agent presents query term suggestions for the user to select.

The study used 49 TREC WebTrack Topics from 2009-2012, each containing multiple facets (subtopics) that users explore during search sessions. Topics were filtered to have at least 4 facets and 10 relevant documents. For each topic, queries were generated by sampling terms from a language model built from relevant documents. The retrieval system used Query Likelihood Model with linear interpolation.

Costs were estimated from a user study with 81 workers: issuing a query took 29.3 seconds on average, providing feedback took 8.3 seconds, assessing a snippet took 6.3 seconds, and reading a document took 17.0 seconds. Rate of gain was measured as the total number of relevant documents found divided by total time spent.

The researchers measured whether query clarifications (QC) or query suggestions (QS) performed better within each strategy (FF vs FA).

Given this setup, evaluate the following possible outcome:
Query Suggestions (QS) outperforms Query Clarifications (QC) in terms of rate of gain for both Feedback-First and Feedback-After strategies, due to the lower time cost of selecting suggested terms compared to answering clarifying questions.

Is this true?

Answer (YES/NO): NO